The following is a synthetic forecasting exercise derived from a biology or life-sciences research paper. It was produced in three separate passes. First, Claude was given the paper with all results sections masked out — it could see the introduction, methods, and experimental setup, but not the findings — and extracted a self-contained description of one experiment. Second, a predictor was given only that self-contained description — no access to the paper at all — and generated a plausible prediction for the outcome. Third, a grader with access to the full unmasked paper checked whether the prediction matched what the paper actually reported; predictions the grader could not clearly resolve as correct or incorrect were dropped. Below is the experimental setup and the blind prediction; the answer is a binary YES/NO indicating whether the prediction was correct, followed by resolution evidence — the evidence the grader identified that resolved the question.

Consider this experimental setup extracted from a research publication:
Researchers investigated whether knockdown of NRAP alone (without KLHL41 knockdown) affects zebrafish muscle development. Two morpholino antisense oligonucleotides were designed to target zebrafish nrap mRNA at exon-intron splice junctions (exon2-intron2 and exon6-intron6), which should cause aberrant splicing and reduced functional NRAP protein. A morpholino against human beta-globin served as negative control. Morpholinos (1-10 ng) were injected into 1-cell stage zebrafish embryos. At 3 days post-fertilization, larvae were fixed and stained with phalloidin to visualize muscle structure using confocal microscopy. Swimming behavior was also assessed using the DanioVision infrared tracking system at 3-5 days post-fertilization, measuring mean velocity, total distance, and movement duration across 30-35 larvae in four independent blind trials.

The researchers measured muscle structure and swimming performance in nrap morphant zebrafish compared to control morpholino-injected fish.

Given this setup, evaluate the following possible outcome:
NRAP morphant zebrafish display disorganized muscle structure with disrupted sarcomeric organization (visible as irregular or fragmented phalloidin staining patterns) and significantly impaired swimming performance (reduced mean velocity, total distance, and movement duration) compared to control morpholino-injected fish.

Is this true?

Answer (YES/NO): NO